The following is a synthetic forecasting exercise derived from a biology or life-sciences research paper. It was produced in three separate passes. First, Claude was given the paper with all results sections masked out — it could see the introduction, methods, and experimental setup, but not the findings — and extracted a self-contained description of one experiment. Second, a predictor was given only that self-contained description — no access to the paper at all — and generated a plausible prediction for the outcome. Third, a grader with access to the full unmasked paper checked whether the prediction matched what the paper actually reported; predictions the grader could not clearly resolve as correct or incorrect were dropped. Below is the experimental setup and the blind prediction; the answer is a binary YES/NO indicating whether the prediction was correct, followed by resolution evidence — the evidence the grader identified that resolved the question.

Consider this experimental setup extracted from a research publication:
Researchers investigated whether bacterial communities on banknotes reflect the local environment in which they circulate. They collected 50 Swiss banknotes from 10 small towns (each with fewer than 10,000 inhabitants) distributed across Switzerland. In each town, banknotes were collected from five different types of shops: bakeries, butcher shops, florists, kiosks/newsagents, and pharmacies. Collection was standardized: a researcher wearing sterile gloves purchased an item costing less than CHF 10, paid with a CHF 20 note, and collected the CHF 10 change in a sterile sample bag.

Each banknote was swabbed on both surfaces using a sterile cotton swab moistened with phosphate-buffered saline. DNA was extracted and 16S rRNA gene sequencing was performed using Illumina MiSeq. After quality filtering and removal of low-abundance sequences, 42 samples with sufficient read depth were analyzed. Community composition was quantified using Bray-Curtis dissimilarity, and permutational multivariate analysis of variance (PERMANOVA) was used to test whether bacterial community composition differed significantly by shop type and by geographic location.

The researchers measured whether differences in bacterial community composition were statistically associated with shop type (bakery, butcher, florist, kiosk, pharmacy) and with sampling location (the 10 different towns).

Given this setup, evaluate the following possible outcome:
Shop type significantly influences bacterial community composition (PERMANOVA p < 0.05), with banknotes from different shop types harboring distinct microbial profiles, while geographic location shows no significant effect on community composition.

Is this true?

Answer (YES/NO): YES